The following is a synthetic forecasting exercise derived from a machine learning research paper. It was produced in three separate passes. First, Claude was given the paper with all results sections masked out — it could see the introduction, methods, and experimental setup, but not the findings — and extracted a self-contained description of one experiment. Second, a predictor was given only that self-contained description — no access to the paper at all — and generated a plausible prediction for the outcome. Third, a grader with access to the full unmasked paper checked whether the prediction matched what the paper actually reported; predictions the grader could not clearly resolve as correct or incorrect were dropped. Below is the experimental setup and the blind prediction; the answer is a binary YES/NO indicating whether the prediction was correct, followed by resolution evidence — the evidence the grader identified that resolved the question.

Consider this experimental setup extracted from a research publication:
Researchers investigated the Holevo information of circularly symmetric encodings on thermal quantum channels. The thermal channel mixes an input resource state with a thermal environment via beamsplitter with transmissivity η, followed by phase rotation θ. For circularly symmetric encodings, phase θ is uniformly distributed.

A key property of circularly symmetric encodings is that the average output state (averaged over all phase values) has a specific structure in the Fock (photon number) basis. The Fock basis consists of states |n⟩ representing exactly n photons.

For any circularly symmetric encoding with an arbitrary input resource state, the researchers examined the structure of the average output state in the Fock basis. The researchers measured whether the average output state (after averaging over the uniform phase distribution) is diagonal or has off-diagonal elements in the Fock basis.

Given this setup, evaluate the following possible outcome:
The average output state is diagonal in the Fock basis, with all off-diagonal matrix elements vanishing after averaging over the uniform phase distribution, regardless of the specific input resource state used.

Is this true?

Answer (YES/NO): YES